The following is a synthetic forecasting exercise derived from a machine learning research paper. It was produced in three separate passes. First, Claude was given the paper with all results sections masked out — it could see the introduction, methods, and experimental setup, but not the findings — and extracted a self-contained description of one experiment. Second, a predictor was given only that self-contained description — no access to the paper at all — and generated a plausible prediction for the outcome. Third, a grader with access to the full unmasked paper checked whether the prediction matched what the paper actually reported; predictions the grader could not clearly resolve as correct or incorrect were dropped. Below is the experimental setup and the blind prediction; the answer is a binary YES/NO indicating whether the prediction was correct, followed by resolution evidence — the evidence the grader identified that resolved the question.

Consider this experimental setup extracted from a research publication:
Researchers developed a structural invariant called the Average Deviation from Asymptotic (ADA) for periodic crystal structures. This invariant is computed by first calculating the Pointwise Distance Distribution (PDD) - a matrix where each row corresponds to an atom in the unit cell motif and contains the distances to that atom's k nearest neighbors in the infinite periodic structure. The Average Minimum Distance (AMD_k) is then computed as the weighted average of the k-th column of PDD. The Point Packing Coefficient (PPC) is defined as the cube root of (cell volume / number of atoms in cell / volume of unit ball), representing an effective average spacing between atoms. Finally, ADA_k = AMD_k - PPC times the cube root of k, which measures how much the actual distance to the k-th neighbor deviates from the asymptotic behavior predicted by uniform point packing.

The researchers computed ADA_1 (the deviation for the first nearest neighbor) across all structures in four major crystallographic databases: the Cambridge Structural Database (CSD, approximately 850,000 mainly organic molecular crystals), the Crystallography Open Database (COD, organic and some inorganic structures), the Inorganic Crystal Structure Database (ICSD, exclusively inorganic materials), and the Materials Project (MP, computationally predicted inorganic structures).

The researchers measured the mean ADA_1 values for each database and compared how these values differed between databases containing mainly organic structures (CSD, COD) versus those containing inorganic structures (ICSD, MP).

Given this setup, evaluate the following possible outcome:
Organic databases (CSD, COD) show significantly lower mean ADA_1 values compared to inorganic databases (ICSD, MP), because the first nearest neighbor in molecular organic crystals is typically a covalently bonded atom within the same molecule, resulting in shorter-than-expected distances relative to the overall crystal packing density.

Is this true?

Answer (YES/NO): YES